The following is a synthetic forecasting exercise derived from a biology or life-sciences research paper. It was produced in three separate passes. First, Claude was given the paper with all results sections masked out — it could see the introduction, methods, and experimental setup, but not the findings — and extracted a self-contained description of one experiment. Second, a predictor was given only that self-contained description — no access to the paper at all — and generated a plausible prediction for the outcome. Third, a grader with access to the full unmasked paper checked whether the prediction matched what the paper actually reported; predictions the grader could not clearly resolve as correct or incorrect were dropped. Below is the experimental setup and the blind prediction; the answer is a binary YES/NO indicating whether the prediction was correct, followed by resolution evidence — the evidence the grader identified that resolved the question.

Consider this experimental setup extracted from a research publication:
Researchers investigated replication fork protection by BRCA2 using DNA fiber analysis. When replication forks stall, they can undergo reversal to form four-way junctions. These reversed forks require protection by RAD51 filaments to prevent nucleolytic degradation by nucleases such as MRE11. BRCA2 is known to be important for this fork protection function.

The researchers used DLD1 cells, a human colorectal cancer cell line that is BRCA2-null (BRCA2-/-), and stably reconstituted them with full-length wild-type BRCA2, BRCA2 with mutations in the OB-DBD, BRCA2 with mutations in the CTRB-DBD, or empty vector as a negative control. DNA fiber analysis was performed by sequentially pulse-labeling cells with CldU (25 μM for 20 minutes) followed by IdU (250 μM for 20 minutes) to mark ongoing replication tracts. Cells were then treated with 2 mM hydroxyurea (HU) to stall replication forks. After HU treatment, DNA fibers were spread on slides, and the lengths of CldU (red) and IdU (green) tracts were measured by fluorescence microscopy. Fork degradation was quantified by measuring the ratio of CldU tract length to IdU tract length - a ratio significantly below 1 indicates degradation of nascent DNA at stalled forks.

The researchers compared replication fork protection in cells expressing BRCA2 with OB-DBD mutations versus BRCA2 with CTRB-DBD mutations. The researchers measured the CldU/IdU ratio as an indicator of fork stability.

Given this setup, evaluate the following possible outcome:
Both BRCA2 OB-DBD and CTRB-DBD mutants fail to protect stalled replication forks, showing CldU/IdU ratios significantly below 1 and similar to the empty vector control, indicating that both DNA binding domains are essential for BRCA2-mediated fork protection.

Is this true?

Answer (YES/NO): YES